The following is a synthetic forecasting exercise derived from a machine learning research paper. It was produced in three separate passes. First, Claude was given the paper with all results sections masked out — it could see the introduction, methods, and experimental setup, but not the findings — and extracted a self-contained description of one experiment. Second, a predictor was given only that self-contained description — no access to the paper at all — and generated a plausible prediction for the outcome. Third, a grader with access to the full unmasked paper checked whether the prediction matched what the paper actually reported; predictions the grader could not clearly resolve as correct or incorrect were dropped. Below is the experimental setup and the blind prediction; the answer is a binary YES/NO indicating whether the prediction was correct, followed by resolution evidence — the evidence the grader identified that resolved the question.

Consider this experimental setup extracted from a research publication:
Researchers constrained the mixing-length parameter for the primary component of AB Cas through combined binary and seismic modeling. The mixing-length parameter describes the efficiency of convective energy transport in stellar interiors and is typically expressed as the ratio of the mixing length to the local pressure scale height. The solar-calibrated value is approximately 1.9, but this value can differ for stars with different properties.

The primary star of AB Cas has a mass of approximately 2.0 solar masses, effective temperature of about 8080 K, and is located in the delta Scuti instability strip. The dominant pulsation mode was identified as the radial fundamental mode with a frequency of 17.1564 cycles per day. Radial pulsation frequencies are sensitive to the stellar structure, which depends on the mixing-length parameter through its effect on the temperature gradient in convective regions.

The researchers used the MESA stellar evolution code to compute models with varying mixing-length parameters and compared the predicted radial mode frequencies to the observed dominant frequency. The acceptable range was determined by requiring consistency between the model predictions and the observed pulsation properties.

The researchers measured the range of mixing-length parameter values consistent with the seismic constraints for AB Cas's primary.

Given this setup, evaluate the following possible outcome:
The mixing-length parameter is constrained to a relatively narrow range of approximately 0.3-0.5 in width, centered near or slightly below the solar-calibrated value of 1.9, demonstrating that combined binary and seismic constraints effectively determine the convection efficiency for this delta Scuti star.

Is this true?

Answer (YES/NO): NO